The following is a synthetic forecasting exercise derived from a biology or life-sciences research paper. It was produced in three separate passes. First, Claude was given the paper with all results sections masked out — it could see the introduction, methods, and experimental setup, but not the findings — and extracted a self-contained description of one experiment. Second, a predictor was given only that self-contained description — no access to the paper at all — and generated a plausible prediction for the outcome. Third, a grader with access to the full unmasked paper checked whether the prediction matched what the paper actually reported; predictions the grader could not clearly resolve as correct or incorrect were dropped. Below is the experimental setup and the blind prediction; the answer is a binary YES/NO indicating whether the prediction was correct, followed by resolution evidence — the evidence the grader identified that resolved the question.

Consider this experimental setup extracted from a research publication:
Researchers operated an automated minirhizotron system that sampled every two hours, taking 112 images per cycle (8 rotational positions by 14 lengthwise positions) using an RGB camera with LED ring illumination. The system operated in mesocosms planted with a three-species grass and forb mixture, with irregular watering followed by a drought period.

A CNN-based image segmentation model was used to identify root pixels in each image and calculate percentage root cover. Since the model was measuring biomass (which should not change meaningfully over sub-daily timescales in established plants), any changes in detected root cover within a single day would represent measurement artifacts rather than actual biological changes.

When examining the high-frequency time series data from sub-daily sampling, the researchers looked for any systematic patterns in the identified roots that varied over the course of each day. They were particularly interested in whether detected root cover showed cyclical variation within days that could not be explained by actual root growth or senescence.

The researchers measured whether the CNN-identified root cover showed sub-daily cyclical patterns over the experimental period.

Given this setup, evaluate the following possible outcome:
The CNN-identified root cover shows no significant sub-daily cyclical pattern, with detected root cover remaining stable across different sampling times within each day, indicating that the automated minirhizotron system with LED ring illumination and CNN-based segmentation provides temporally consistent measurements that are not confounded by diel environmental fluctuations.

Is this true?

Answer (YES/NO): NO